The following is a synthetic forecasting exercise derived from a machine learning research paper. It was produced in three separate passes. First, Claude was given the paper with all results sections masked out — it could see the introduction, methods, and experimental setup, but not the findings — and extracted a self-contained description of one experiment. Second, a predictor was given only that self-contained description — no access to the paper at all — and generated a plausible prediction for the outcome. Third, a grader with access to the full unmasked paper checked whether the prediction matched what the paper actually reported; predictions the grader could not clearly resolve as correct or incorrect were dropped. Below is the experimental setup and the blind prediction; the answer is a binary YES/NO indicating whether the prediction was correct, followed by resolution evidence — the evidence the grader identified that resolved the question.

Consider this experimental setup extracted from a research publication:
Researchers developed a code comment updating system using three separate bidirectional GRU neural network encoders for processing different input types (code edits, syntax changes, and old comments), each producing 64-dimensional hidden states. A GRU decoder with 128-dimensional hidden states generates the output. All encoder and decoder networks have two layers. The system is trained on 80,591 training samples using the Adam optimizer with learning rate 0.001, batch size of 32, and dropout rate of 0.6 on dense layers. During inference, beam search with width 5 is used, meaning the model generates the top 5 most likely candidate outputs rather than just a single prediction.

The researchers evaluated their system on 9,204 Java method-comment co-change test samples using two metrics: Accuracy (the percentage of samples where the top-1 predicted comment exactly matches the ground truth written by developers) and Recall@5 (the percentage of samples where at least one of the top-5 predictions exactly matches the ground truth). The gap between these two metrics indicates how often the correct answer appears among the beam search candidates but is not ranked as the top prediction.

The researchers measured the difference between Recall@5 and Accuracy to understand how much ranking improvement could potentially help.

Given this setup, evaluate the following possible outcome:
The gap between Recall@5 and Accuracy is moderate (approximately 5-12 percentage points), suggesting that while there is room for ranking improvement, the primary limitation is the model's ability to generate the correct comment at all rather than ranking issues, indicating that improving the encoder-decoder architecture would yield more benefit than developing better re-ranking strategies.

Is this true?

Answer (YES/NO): YES